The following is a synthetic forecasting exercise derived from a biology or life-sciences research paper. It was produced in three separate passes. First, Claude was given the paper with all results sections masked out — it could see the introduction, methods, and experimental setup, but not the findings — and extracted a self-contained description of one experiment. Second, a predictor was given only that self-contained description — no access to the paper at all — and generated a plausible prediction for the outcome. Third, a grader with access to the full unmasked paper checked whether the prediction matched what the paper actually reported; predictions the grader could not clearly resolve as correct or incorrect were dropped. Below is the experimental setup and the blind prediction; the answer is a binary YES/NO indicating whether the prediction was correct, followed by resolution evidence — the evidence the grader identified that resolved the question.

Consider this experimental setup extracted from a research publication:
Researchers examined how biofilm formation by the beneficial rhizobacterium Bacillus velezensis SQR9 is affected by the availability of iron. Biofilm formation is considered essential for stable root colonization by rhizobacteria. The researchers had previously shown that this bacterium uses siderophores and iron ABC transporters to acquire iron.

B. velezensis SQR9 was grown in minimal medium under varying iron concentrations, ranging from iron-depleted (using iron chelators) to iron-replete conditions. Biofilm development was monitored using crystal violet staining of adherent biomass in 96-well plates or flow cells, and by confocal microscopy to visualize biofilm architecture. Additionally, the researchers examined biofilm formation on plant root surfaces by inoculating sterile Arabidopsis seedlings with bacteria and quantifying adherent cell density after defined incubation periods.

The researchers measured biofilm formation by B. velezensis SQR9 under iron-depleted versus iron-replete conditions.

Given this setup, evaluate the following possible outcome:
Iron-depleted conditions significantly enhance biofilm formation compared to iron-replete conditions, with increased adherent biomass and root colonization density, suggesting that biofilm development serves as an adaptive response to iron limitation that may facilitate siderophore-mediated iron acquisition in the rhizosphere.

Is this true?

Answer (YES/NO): NO